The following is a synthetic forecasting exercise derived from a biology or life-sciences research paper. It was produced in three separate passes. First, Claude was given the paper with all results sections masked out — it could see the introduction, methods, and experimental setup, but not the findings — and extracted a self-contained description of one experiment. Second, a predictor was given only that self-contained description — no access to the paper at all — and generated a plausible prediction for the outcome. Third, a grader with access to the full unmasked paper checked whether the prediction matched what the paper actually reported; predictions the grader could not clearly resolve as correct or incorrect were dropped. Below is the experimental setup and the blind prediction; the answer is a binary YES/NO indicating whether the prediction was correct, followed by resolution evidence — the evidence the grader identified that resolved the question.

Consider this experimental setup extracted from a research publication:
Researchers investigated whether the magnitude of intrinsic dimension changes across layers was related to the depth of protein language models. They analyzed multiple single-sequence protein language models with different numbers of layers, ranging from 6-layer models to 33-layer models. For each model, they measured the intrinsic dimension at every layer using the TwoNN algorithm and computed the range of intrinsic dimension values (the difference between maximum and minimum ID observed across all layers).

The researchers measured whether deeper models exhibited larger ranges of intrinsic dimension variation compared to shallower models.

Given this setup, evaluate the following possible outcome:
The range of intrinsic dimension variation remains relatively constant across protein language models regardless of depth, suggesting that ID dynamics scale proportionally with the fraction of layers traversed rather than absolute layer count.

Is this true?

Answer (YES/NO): NO